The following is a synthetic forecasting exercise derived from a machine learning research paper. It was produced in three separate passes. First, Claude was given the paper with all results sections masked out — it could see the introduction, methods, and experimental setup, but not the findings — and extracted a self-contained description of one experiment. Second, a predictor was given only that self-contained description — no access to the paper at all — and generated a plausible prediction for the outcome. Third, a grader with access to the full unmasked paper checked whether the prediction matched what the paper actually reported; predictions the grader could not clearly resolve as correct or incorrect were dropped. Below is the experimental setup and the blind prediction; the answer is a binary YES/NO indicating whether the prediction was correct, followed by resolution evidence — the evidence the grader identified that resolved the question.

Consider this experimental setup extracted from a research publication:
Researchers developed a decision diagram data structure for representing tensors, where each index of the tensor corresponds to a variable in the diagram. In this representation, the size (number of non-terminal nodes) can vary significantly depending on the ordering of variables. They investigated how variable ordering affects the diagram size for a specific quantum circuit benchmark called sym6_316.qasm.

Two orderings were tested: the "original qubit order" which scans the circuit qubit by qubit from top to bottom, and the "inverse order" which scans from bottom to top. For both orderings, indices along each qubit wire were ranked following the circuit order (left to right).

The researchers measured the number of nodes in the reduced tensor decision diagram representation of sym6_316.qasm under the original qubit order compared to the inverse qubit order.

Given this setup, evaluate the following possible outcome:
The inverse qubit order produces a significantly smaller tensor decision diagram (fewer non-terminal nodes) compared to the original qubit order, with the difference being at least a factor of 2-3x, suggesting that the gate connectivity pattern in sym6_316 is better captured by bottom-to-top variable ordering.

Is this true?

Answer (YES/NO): NO